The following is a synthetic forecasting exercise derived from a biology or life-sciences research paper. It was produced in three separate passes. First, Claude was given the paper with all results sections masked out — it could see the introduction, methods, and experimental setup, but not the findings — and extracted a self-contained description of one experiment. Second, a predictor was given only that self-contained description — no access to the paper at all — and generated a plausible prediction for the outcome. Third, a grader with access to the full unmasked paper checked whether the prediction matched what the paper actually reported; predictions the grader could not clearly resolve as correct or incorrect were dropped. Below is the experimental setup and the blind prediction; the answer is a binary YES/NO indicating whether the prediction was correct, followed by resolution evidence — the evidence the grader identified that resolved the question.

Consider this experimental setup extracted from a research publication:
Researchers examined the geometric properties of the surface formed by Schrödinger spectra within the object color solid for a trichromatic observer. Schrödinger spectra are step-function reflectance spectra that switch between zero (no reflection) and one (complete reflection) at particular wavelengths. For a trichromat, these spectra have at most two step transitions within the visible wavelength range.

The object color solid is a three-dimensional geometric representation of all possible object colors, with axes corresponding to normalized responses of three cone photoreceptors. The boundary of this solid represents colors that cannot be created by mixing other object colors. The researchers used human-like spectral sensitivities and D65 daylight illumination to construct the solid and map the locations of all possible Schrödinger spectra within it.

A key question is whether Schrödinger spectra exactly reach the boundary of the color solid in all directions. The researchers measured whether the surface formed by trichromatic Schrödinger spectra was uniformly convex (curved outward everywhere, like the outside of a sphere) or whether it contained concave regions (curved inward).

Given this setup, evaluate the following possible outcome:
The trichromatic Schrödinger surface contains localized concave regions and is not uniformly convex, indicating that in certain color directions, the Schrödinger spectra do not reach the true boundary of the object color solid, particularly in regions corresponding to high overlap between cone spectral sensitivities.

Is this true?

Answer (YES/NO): YES